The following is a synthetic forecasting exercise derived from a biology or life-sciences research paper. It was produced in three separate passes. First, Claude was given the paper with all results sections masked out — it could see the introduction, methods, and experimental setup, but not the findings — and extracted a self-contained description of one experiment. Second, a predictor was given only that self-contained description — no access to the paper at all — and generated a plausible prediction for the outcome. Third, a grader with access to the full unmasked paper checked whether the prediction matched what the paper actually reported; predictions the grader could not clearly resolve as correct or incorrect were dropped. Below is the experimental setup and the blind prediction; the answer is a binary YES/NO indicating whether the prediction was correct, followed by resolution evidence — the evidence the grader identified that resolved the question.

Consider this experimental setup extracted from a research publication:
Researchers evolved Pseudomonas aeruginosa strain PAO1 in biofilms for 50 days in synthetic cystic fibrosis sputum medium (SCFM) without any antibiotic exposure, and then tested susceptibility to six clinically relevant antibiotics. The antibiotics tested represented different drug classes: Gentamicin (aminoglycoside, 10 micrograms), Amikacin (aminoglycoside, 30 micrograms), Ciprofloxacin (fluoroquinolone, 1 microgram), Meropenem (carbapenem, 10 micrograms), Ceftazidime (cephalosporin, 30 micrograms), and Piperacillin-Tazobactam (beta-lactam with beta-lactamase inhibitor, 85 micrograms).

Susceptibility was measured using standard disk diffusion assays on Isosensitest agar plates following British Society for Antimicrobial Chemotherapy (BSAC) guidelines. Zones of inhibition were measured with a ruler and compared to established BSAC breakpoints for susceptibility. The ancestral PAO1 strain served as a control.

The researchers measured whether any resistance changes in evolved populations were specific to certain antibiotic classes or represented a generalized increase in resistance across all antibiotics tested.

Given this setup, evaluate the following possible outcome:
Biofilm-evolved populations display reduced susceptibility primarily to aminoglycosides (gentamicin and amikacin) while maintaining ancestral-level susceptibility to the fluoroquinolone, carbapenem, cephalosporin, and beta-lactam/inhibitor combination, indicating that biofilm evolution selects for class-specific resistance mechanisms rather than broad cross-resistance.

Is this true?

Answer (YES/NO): NO